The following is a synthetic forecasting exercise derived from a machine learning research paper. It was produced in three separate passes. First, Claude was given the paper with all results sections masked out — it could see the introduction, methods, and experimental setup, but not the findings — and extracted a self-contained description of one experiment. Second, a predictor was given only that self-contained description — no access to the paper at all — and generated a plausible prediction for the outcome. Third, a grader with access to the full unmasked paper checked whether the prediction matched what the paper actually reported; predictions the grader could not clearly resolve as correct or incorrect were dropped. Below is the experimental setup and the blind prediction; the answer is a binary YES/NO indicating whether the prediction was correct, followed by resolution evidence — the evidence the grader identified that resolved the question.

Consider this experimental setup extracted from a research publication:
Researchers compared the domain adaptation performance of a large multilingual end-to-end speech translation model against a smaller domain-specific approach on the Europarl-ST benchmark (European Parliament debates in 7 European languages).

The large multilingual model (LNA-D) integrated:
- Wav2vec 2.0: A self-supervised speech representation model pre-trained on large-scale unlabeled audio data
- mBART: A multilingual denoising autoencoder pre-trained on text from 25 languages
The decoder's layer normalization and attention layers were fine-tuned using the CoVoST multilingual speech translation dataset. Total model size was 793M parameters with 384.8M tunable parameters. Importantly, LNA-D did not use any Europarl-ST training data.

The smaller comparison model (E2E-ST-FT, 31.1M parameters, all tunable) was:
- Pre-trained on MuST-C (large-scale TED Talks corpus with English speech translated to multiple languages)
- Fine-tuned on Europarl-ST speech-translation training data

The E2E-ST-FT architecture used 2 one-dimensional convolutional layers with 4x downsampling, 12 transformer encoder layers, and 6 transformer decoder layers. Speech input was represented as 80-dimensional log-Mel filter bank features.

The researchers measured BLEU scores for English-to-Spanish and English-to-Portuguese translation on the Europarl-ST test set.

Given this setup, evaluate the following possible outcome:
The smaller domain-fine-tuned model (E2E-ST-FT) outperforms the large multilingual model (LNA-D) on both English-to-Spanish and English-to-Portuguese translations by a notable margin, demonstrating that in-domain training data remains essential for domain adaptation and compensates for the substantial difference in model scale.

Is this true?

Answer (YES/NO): NO